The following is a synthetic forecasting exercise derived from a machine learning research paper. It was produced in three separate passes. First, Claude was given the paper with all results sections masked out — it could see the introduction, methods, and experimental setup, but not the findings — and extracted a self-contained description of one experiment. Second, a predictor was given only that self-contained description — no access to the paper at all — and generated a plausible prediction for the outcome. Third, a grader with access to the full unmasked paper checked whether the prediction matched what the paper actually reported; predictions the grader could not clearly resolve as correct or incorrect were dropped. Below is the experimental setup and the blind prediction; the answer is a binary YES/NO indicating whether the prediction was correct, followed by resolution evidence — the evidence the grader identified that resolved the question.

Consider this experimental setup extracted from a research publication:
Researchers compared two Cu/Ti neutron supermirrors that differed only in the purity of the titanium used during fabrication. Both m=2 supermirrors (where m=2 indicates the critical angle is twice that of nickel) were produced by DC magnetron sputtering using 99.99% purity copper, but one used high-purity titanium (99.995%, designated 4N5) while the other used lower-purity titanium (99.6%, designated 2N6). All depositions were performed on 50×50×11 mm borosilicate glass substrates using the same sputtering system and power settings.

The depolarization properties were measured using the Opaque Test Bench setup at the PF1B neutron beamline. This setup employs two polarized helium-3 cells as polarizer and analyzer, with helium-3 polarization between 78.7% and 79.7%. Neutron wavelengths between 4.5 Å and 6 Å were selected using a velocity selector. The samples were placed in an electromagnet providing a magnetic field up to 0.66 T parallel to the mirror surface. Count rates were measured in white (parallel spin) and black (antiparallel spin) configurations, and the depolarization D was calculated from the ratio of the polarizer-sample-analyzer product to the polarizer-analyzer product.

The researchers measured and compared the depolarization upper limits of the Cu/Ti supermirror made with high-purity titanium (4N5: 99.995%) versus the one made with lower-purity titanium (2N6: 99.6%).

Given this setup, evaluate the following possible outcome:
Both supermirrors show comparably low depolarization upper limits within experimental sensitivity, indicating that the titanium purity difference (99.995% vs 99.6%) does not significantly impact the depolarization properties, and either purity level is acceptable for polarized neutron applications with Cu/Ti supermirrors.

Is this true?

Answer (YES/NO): YES